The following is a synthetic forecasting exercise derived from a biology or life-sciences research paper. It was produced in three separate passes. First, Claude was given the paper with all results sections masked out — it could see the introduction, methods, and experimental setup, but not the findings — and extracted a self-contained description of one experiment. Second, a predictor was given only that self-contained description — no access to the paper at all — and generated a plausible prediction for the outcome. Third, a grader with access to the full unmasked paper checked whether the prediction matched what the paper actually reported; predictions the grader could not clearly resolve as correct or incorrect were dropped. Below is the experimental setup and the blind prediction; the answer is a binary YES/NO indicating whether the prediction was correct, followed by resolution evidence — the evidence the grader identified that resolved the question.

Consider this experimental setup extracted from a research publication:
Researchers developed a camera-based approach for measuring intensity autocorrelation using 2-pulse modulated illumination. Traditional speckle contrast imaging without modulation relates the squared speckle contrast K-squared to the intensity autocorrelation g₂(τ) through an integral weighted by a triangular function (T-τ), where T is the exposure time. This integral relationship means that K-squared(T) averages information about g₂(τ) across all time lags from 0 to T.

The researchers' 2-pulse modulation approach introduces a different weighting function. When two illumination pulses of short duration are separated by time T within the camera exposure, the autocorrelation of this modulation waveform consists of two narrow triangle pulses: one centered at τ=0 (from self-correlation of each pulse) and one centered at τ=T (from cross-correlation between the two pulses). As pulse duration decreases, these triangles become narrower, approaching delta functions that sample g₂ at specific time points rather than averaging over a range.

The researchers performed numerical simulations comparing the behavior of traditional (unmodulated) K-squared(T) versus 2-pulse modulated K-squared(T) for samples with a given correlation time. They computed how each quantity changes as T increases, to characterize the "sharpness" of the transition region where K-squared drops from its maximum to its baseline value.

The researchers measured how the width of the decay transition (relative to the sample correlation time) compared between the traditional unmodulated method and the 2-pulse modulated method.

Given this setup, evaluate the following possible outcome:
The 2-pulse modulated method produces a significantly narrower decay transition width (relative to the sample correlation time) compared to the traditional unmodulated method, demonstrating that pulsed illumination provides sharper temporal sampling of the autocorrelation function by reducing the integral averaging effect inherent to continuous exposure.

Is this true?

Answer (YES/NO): YES